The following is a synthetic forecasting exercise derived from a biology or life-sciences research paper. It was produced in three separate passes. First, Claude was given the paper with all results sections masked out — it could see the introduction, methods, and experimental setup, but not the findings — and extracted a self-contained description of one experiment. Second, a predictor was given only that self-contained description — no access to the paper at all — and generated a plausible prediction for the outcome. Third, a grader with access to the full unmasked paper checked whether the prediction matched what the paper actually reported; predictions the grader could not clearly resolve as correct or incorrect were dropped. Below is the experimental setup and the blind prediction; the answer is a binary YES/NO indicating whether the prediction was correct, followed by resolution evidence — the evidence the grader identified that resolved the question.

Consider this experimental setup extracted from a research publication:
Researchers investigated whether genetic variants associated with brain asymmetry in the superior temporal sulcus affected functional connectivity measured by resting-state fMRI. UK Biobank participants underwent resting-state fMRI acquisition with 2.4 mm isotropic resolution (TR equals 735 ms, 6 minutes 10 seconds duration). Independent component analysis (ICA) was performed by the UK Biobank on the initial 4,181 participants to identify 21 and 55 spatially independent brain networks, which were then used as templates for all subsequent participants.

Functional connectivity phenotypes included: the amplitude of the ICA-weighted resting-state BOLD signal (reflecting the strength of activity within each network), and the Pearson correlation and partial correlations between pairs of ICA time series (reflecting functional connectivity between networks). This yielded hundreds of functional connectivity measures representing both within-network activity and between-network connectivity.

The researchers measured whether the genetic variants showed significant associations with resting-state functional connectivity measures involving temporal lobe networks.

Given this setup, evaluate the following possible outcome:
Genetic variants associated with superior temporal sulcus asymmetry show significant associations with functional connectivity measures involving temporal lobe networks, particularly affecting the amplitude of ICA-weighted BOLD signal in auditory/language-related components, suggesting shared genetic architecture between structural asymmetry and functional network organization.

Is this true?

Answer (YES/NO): NO